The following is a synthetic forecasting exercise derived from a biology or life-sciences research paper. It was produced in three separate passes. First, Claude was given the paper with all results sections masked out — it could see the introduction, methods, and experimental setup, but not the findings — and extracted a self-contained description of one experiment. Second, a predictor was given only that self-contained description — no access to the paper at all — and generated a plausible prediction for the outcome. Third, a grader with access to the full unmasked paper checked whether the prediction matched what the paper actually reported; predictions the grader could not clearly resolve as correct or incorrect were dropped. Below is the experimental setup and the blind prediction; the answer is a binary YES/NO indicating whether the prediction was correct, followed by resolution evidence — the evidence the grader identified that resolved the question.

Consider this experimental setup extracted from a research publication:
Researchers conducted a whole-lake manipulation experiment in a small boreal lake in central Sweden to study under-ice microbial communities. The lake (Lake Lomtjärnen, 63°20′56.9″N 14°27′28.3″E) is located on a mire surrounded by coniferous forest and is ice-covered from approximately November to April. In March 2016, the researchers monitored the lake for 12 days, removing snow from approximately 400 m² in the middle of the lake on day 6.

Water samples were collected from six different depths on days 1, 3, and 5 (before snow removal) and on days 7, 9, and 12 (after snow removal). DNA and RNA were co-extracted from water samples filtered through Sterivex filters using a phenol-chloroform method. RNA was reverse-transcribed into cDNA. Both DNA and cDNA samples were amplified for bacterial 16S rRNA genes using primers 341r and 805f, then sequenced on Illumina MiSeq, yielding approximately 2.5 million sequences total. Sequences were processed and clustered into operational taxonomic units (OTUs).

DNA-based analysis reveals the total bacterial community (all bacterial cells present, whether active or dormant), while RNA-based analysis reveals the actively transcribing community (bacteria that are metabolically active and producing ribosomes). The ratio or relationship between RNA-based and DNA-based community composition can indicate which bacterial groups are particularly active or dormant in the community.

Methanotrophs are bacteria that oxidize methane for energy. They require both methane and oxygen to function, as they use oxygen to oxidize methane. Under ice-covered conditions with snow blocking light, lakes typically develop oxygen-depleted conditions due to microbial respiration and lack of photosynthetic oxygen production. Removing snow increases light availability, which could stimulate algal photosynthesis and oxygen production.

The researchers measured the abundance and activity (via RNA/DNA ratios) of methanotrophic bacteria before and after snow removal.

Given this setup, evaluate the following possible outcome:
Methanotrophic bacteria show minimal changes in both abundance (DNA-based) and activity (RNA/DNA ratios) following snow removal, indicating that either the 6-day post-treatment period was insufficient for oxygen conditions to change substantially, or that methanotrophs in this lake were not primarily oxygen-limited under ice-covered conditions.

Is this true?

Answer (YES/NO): NO